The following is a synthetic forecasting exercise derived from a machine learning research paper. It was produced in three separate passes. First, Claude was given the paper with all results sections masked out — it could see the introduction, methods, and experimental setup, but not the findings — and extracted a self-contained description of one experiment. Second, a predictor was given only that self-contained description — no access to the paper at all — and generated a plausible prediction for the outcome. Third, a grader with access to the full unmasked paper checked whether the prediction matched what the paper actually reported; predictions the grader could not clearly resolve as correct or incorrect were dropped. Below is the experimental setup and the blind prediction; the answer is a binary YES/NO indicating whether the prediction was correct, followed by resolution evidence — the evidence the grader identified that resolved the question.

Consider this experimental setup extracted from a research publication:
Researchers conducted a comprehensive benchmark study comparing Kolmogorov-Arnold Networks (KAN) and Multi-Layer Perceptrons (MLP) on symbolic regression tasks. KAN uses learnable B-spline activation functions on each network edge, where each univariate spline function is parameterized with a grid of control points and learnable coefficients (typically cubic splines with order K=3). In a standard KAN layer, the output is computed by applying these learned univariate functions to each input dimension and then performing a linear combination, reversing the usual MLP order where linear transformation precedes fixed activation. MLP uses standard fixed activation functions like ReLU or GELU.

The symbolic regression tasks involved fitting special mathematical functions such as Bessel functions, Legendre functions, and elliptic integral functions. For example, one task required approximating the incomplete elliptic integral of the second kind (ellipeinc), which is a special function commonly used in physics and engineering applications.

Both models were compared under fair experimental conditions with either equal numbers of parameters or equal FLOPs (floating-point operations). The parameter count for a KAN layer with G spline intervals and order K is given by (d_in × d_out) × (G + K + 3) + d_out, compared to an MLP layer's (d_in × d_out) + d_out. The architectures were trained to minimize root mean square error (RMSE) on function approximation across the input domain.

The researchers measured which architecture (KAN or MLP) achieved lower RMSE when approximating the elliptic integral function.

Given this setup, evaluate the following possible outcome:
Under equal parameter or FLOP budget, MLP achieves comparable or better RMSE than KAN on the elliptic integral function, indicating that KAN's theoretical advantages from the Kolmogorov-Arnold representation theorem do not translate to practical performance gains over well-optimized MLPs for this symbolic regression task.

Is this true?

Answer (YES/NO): NO